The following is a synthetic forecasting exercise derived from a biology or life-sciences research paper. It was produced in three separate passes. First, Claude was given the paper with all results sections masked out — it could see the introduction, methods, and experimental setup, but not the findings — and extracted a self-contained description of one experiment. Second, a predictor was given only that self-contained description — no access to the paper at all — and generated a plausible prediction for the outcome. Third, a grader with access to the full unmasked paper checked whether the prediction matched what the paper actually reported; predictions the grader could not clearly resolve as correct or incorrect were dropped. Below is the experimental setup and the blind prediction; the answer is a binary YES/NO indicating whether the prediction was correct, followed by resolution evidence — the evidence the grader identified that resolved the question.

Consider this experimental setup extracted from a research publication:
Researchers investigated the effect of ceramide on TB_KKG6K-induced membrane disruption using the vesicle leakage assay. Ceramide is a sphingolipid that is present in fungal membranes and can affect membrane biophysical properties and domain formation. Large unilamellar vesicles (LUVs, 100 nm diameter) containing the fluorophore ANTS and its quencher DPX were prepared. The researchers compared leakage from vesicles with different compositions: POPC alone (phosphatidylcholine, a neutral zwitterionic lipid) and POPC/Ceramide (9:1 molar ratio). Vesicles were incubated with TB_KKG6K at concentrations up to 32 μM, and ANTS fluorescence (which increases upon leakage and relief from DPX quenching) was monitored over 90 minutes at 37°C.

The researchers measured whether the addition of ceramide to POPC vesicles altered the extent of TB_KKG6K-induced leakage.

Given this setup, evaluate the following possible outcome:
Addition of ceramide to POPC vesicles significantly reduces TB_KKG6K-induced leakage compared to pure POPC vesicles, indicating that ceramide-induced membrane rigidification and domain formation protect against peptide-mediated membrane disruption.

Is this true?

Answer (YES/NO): NO